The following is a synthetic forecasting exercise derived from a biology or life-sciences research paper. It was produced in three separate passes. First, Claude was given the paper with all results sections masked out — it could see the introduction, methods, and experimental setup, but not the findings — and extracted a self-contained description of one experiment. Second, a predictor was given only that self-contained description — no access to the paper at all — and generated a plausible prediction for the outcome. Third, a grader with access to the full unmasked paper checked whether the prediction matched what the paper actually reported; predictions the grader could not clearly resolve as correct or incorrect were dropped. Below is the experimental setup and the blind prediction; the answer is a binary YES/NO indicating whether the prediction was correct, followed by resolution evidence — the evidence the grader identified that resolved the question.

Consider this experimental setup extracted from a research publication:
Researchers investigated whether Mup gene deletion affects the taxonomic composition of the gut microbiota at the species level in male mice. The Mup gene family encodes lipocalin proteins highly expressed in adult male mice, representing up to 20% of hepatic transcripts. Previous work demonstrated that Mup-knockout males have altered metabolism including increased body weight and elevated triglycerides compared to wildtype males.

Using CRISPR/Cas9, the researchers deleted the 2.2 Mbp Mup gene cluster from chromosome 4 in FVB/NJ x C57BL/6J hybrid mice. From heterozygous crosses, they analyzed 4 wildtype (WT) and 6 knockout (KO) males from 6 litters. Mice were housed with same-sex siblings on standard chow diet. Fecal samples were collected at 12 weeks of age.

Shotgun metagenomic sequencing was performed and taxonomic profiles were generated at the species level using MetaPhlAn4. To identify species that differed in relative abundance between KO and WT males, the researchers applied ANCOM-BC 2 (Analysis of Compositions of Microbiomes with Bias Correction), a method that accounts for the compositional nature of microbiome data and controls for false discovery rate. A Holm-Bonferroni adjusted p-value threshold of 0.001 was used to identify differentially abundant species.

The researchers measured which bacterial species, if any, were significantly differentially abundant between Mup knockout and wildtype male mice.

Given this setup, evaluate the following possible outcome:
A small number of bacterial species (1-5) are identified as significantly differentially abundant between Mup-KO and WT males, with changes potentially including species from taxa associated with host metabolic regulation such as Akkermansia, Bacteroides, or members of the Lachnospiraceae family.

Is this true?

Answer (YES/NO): NO